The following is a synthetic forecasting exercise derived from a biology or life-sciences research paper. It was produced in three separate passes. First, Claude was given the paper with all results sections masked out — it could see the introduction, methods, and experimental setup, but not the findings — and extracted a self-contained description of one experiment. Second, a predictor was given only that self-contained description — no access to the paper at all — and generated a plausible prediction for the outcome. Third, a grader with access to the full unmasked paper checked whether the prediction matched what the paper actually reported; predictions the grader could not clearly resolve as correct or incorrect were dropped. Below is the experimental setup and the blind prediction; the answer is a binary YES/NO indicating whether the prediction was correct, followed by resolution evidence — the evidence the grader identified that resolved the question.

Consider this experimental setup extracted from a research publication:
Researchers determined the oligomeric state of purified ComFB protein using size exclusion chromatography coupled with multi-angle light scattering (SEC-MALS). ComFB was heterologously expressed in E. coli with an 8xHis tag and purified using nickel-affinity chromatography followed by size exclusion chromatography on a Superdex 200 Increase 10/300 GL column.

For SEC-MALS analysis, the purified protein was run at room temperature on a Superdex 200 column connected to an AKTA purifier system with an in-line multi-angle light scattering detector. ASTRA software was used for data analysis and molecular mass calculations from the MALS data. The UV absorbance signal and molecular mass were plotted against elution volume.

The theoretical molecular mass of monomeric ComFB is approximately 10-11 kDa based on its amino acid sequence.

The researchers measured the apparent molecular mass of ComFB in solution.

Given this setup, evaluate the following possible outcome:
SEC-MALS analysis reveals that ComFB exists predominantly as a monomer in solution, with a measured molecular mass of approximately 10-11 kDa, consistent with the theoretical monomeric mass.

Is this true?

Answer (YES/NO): NO